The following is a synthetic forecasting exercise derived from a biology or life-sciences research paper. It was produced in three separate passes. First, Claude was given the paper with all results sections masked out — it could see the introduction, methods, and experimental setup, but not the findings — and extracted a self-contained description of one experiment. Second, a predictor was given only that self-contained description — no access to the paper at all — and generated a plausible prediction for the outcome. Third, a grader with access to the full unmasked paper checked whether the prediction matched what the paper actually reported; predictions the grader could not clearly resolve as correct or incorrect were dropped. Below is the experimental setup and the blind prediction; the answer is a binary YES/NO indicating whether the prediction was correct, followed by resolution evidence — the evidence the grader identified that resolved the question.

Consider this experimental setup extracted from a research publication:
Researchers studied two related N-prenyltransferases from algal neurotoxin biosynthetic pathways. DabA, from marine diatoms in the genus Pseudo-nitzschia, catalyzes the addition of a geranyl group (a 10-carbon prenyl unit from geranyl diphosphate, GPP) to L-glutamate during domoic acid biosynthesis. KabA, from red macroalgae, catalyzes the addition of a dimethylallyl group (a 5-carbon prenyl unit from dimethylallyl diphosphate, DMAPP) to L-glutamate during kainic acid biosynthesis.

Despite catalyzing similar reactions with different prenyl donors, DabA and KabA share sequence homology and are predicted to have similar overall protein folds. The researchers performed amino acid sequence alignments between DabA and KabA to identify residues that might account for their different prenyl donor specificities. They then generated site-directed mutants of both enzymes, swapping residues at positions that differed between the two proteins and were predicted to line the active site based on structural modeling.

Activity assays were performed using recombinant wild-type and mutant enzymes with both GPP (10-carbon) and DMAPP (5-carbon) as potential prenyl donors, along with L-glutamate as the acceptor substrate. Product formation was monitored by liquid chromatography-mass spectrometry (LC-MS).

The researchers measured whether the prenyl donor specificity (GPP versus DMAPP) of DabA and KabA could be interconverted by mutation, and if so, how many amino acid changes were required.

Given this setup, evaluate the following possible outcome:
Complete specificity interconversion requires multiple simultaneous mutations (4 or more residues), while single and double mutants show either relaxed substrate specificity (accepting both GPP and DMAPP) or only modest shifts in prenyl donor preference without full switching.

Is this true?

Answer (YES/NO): NO